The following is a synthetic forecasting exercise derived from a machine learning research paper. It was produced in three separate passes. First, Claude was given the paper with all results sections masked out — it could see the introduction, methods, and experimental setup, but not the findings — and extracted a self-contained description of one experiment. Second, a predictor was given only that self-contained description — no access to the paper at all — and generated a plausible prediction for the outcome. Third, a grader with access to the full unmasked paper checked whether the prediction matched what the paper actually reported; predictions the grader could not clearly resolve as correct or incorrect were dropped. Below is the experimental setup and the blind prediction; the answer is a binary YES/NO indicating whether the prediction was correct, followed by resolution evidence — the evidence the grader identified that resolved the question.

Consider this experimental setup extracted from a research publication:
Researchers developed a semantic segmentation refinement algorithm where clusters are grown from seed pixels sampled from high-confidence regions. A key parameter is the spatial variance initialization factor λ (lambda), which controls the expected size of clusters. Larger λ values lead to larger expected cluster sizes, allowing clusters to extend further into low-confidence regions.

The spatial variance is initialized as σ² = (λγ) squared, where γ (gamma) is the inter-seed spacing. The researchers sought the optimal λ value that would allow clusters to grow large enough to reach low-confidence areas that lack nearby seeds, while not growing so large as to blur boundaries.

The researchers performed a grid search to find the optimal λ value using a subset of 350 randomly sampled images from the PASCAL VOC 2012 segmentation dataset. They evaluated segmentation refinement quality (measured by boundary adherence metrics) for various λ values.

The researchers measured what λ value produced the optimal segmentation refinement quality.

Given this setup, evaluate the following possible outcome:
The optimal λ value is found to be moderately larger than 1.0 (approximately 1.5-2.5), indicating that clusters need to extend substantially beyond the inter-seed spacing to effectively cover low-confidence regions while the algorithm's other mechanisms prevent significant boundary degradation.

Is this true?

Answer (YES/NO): NO